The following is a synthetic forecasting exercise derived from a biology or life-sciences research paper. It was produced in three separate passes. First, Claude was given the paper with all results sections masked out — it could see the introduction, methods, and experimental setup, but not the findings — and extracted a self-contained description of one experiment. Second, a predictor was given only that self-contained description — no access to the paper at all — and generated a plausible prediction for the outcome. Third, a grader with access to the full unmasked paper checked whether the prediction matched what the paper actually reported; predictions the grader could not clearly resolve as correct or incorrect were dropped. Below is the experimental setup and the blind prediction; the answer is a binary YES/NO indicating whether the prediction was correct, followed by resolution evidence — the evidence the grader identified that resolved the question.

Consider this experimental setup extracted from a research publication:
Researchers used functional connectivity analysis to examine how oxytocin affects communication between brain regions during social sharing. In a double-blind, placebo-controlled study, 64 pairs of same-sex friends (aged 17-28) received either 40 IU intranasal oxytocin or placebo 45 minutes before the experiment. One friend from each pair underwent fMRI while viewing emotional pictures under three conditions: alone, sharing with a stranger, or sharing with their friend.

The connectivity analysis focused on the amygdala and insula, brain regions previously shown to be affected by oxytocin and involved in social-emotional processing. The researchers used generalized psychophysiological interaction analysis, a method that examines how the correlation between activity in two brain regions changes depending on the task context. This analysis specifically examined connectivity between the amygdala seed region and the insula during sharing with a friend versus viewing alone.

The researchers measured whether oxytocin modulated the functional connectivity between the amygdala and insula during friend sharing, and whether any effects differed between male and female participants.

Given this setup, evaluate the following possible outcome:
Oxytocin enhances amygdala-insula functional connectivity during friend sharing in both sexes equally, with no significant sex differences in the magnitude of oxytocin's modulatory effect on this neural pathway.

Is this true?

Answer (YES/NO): NO